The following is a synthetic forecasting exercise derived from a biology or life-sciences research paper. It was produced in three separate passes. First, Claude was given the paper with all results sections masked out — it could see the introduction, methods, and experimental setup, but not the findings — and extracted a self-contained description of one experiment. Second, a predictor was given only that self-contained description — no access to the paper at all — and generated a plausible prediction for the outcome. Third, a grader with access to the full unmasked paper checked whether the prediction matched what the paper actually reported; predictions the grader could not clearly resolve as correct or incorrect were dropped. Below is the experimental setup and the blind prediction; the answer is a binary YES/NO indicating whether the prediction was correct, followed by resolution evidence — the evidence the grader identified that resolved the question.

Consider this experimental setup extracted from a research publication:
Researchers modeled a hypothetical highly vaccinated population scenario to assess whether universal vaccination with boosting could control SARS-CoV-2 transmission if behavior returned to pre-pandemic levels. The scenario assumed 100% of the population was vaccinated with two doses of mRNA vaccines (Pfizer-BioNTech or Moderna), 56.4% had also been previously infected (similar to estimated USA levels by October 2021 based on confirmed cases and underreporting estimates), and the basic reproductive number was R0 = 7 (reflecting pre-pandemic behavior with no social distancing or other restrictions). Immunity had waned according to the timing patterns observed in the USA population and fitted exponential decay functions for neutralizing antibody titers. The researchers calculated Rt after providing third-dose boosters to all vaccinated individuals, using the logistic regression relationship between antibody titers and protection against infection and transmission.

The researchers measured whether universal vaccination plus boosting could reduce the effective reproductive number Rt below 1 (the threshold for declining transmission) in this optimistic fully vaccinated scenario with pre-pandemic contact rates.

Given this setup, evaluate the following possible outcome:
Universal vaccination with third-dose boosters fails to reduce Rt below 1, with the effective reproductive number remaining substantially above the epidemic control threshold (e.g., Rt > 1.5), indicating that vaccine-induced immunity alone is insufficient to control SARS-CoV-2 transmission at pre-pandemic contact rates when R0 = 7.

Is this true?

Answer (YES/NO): NO